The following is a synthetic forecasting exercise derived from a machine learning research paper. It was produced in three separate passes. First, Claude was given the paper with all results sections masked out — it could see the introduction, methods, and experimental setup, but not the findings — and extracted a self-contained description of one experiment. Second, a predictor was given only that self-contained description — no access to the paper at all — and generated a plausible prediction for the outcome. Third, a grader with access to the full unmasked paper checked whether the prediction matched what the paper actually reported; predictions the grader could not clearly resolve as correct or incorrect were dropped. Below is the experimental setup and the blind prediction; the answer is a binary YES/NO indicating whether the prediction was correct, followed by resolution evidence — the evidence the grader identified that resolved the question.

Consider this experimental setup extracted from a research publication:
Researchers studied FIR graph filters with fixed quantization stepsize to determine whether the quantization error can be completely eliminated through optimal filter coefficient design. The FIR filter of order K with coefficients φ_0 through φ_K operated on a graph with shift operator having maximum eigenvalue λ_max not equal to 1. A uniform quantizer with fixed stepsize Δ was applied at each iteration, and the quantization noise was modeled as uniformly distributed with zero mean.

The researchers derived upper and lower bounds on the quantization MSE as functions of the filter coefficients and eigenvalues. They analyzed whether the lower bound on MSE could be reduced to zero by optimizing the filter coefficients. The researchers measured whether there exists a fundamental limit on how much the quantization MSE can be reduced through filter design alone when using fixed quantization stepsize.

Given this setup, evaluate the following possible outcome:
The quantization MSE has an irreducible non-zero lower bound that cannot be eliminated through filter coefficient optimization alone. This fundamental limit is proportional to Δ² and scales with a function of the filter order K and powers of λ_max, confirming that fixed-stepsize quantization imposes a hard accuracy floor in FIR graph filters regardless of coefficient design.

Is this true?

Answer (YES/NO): YES